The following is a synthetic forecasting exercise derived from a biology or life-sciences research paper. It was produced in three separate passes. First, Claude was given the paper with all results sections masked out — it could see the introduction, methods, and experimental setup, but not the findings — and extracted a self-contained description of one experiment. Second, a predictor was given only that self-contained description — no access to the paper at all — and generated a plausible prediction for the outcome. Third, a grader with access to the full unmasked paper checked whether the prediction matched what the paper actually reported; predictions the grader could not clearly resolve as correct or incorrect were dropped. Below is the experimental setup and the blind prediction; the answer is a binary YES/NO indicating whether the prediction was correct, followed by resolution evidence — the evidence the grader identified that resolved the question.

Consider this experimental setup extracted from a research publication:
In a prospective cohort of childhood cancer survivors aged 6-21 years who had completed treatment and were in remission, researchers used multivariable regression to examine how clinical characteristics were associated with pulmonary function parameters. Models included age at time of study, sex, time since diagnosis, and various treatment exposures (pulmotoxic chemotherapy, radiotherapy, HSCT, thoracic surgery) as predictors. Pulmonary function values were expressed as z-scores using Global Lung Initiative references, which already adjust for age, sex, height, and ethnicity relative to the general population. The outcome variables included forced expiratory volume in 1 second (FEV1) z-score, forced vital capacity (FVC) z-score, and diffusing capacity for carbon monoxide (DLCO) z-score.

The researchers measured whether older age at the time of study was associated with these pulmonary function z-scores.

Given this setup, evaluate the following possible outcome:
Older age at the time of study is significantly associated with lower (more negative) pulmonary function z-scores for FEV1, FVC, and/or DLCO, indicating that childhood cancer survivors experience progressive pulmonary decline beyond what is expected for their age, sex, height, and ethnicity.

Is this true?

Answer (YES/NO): YES